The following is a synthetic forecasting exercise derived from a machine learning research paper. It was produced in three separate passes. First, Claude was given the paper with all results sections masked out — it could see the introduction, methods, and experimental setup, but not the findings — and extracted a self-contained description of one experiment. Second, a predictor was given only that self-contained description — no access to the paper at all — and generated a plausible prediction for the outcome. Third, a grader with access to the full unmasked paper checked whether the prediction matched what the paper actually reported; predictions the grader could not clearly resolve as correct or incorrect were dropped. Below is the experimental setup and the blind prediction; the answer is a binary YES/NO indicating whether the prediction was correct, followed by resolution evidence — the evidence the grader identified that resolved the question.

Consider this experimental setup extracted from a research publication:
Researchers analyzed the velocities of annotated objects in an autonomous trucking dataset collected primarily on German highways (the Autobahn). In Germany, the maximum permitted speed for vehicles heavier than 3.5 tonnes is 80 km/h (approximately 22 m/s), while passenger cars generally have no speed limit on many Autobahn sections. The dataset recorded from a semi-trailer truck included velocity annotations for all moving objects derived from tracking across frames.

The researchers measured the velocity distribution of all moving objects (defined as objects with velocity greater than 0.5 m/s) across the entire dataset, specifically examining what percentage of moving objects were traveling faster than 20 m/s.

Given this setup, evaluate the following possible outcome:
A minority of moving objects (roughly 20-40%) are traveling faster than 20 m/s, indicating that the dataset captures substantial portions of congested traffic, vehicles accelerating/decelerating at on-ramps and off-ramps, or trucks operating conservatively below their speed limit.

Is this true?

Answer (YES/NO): YES